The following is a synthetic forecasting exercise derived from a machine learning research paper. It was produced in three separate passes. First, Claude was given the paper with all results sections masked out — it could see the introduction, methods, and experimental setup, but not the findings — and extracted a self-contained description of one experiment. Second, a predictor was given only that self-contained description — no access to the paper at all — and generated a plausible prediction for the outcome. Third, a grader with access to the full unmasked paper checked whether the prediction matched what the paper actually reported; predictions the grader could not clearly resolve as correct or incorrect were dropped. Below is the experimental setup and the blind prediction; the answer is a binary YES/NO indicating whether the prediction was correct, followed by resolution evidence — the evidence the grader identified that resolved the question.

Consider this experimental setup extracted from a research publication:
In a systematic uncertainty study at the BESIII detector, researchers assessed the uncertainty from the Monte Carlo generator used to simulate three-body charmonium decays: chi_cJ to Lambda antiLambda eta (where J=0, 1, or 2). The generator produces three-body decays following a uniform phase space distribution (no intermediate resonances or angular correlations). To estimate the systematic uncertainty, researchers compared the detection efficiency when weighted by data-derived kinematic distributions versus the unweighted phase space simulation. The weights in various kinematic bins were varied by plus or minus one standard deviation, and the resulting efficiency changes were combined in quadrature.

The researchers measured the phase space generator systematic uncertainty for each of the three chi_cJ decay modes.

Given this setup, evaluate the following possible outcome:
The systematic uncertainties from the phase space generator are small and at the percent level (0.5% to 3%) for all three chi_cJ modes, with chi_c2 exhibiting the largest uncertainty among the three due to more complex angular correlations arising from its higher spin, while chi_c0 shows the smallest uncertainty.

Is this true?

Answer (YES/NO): NO